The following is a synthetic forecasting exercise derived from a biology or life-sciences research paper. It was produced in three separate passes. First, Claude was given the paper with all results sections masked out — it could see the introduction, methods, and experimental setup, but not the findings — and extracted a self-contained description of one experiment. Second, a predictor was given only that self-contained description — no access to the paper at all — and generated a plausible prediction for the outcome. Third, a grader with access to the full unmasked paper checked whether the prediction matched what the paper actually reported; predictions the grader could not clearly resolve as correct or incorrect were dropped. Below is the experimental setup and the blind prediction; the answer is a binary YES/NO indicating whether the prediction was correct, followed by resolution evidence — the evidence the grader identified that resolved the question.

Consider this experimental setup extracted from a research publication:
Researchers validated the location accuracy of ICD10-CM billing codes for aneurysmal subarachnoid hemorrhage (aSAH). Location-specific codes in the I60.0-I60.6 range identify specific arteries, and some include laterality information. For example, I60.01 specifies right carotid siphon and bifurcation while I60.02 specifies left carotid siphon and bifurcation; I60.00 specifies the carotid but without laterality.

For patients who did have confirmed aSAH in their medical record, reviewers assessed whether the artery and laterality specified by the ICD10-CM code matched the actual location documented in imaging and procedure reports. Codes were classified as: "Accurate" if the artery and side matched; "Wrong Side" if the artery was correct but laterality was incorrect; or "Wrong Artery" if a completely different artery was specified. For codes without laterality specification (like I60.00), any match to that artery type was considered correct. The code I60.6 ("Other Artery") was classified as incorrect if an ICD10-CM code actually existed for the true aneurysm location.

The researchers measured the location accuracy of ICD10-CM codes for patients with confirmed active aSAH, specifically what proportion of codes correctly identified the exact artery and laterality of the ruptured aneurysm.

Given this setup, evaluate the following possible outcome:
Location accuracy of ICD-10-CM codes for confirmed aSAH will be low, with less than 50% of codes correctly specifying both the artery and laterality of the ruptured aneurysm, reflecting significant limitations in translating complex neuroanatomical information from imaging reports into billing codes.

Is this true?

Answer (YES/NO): NO